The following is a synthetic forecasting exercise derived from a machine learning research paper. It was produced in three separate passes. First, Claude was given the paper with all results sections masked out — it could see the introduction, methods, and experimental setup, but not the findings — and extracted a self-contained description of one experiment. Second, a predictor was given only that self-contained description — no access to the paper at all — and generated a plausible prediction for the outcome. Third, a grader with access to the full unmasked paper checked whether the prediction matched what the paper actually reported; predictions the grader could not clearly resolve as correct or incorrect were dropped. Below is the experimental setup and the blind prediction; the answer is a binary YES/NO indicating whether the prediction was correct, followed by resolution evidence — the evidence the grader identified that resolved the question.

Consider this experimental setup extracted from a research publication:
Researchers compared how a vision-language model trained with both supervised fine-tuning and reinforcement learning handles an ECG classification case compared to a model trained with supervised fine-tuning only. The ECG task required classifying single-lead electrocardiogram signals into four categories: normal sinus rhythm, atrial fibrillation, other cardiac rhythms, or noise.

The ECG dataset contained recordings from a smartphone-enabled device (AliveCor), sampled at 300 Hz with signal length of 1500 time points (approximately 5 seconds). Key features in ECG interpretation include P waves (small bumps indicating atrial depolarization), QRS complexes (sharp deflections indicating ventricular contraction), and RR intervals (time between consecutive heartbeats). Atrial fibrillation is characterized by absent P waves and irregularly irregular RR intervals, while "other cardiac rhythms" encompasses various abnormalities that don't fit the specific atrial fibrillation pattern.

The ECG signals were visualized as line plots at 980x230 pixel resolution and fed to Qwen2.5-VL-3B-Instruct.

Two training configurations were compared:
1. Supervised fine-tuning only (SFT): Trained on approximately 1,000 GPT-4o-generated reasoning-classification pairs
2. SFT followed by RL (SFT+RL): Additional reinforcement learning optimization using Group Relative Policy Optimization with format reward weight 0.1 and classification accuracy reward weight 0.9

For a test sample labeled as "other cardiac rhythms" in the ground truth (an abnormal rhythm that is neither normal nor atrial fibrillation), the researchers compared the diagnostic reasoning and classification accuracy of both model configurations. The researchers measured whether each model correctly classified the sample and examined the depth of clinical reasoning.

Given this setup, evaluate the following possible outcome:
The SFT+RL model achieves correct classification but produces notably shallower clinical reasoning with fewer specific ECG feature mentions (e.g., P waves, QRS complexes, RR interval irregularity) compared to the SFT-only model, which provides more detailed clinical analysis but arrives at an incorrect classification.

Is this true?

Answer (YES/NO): NO